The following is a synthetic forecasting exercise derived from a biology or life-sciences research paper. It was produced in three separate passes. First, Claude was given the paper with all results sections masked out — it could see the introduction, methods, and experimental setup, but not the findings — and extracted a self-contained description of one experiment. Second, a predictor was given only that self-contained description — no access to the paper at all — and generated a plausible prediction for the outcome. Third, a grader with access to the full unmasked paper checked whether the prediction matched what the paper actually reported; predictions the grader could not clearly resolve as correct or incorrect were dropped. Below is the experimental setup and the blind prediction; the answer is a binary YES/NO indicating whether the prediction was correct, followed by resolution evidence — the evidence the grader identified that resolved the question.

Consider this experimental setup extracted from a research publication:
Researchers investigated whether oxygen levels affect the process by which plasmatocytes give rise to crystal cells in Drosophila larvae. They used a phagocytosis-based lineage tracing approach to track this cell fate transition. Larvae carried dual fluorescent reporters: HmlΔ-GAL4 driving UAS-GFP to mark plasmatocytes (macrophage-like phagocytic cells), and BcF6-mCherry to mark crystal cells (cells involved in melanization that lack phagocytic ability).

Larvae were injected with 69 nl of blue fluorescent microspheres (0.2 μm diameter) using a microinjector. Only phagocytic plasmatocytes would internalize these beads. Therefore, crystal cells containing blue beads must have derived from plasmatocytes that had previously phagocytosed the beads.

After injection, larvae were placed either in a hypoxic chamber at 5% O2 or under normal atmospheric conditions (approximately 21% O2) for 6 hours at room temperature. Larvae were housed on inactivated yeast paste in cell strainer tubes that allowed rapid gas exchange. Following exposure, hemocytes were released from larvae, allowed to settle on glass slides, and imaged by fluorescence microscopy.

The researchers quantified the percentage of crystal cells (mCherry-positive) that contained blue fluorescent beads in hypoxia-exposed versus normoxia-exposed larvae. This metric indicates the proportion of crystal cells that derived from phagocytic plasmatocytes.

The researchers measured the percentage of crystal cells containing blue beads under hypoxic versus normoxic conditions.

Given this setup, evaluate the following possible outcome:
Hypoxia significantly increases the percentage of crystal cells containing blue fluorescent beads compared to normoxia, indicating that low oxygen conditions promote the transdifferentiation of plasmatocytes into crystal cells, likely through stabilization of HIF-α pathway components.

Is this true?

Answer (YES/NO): NO